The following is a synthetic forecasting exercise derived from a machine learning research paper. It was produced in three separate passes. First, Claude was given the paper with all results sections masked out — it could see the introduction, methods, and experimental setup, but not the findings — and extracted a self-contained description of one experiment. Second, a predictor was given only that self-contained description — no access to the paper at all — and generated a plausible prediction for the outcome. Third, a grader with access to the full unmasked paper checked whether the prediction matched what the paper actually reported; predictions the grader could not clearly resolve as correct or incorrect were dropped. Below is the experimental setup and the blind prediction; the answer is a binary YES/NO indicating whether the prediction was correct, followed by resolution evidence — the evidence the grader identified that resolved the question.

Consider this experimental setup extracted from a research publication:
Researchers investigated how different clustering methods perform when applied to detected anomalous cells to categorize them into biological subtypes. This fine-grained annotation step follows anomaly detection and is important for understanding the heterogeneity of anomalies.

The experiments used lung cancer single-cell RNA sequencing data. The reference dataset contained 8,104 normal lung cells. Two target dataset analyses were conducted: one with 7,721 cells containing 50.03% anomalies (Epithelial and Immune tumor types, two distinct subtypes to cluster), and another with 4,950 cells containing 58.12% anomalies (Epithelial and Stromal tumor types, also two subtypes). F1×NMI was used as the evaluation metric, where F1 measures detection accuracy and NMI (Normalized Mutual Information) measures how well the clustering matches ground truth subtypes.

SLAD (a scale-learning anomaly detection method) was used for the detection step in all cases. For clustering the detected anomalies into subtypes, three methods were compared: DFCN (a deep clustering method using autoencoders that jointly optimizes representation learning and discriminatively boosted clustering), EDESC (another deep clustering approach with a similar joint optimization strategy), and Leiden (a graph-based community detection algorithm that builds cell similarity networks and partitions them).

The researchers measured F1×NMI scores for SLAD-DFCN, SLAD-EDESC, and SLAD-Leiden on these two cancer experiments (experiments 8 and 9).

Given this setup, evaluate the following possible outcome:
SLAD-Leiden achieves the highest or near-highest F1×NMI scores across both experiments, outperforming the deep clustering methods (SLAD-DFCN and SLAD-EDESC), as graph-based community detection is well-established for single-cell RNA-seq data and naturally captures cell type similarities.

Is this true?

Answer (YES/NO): NO